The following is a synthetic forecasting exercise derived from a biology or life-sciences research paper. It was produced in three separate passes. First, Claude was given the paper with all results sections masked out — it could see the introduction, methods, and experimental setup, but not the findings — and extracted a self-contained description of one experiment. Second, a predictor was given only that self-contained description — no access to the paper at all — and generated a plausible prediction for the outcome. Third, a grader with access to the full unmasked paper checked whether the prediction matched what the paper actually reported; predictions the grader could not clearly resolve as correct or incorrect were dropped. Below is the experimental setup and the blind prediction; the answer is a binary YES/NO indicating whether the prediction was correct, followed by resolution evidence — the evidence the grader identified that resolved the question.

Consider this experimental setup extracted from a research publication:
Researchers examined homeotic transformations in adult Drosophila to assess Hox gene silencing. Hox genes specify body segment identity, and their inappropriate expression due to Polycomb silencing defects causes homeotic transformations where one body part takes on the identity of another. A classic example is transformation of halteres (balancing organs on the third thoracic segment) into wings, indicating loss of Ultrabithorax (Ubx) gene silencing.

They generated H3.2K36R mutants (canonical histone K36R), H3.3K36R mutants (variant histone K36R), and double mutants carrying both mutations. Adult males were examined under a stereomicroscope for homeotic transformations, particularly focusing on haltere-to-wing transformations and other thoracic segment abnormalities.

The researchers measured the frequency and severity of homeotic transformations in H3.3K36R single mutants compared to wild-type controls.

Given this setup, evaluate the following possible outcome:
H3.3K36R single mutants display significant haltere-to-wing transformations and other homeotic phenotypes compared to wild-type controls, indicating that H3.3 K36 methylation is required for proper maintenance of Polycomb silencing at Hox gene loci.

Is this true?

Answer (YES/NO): NO